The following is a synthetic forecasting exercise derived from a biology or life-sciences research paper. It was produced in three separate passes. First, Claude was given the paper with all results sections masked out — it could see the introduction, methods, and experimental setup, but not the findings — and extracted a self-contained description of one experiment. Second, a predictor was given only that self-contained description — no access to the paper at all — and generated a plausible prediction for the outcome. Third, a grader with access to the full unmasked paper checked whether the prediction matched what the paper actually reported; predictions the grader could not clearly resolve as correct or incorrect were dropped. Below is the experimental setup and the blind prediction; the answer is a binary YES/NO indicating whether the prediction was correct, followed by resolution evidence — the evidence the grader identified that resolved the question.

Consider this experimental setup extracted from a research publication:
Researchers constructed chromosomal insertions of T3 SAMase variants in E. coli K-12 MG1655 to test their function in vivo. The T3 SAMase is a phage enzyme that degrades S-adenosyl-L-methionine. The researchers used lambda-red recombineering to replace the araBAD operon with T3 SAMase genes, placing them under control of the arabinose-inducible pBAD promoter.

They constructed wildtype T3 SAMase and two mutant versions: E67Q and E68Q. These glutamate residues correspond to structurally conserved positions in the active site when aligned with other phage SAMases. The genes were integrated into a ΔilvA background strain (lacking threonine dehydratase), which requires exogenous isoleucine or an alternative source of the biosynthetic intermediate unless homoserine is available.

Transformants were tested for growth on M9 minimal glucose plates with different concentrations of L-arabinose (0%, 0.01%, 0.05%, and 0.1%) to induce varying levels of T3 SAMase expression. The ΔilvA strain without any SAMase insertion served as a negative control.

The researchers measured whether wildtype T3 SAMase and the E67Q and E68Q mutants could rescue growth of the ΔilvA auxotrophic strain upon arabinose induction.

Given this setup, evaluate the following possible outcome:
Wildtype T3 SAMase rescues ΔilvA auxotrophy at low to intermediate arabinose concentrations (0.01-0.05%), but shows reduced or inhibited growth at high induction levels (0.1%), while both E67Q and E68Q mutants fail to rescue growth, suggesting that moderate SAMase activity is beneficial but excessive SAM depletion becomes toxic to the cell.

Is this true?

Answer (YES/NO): NO